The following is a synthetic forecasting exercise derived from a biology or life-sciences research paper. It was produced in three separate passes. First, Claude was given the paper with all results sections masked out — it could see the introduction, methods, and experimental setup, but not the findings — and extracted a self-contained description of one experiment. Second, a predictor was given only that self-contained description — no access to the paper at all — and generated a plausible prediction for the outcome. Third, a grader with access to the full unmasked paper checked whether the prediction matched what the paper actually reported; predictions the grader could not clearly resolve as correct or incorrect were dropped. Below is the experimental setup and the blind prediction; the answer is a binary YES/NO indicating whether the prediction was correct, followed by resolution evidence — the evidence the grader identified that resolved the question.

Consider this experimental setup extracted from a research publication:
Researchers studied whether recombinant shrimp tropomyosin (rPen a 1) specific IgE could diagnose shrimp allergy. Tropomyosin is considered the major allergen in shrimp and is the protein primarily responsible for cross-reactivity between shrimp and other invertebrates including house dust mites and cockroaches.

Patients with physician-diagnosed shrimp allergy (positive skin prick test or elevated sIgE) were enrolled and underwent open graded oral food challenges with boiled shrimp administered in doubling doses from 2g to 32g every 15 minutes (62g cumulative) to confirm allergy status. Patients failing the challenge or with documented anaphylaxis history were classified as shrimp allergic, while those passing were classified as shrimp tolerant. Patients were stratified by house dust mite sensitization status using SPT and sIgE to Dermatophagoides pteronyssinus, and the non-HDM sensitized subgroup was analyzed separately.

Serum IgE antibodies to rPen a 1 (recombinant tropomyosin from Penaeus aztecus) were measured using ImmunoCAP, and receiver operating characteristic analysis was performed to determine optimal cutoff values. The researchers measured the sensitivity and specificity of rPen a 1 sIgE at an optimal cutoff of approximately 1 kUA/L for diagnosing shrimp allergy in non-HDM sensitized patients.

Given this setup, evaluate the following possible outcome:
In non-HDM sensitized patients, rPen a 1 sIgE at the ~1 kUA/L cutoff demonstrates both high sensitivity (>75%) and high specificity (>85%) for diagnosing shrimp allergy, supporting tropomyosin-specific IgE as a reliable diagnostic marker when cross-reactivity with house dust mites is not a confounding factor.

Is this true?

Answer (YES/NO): YES